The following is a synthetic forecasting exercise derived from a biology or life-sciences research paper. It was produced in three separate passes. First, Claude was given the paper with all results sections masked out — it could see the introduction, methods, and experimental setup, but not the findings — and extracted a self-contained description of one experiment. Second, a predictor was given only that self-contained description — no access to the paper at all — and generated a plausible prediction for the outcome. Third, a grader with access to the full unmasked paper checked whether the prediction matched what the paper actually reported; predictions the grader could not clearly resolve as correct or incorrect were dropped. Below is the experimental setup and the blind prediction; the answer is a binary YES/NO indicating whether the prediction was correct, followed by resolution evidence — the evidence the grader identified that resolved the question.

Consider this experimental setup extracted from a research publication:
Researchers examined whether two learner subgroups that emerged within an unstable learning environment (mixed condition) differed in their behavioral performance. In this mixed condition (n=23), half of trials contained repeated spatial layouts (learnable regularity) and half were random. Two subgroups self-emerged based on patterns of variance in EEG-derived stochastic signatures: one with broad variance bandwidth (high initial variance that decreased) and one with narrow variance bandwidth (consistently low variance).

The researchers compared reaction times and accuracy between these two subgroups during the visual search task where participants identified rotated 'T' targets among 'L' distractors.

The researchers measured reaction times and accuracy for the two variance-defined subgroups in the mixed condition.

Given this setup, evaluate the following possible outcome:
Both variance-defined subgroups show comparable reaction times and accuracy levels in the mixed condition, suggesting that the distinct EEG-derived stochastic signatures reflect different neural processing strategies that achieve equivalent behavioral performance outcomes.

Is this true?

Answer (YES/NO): YES